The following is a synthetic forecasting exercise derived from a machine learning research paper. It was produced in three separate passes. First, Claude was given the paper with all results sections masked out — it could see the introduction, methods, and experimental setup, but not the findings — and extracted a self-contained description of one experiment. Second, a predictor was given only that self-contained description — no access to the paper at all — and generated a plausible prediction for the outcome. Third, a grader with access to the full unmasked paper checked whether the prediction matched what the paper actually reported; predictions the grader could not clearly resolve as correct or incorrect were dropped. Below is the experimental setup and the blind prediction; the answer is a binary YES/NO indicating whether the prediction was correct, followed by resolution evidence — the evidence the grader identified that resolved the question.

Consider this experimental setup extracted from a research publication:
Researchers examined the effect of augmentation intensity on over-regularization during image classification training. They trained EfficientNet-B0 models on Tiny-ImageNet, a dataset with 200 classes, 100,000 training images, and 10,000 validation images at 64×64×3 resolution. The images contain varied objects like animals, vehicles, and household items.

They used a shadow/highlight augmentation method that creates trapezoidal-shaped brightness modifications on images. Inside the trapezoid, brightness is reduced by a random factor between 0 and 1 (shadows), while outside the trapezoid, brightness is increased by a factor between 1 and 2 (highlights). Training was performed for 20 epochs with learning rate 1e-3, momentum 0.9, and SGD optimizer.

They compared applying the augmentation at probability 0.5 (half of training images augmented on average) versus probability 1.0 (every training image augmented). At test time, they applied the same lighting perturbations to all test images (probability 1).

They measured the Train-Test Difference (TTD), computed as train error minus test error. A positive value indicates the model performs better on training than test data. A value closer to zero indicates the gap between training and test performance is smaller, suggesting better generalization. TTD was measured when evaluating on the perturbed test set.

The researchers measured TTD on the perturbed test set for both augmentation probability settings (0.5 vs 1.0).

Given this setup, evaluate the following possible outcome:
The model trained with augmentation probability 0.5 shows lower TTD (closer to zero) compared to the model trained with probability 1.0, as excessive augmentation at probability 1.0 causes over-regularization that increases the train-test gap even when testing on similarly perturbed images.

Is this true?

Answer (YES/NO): NO